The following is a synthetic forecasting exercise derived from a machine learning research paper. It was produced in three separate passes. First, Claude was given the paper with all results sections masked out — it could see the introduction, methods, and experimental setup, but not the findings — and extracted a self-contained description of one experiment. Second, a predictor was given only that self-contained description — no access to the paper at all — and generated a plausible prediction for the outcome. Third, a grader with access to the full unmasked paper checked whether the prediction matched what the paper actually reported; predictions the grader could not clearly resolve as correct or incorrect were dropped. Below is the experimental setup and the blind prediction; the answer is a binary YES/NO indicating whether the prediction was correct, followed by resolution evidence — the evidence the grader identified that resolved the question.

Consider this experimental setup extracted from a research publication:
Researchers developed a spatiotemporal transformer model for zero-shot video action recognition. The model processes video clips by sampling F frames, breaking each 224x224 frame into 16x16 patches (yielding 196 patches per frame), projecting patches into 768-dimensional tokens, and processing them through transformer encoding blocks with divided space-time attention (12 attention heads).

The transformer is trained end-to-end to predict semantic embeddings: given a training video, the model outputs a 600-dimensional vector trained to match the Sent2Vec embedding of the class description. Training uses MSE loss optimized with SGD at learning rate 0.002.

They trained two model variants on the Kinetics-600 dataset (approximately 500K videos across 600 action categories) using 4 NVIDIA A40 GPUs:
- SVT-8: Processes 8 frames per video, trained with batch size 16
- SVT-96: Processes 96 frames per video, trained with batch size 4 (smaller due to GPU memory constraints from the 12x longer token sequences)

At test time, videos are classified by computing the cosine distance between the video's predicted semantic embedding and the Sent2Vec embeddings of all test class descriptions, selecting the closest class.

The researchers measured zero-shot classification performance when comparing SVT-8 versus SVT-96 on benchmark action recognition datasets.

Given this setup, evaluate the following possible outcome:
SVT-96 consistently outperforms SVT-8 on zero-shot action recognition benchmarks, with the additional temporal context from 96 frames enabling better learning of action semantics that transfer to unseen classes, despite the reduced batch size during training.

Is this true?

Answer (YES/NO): YES